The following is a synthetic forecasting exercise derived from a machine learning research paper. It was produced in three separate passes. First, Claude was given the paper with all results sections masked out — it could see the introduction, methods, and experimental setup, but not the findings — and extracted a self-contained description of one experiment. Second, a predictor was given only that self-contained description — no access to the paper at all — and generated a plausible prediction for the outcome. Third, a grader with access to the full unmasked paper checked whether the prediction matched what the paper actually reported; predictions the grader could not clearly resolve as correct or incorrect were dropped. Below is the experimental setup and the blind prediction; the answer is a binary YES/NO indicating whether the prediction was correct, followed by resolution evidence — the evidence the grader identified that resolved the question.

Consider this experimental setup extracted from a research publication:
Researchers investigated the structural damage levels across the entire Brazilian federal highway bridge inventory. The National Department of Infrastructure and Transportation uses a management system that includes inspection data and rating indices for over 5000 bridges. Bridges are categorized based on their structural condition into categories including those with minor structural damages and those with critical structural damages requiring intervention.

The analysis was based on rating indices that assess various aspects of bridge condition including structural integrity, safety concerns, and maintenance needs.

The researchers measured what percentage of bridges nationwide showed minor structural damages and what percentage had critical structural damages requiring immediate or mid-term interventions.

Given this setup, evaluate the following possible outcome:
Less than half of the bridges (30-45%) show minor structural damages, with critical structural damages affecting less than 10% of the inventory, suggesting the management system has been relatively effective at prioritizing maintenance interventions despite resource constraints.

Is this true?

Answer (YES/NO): YES